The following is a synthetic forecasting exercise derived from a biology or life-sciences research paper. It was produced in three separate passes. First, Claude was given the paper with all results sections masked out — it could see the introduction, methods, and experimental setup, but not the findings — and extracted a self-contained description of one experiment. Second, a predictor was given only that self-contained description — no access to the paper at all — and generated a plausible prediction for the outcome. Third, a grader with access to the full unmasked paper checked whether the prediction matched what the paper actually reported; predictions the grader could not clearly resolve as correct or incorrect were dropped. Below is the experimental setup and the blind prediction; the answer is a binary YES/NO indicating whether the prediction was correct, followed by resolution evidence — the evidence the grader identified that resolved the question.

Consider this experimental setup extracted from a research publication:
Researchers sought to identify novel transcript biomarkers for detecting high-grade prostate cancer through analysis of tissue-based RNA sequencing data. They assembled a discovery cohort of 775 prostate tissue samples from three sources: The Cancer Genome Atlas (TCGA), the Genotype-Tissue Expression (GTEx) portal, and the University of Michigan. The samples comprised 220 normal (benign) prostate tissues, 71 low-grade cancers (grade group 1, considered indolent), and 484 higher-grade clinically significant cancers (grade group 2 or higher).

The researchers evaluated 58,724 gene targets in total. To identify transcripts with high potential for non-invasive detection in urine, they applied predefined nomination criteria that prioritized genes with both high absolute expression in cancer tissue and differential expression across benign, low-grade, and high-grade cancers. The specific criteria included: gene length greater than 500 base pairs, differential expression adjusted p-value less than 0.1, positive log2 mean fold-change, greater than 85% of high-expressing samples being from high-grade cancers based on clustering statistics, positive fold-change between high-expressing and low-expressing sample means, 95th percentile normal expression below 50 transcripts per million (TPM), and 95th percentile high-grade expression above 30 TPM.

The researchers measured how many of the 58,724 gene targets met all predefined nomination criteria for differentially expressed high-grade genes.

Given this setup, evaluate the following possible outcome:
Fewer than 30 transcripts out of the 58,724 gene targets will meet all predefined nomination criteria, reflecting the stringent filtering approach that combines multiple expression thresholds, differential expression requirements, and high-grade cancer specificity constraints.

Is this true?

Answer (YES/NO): NO